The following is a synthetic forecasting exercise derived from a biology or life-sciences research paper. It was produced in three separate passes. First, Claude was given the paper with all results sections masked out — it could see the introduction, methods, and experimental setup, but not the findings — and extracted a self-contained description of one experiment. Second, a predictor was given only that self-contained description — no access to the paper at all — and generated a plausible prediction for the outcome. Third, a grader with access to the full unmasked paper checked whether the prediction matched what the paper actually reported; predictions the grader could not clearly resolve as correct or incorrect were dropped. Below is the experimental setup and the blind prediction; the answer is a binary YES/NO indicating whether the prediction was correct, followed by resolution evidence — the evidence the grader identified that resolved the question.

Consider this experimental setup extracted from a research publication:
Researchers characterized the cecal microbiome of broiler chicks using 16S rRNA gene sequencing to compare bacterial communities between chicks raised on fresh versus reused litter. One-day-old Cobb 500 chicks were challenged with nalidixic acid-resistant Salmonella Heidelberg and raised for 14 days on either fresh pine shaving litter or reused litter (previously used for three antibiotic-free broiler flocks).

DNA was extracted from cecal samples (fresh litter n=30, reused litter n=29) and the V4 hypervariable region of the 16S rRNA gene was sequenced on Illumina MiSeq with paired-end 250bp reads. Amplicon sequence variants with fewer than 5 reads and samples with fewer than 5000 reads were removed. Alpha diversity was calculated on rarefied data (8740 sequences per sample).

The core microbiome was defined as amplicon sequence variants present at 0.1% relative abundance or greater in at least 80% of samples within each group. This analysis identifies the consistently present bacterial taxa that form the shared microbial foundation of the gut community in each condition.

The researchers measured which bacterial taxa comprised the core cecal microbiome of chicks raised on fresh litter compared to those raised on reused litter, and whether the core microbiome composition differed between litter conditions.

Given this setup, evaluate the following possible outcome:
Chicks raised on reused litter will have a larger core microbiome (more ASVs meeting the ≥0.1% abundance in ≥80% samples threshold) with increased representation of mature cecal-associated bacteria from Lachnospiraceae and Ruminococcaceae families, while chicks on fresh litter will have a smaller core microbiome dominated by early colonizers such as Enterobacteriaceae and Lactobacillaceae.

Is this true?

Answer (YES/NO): NO